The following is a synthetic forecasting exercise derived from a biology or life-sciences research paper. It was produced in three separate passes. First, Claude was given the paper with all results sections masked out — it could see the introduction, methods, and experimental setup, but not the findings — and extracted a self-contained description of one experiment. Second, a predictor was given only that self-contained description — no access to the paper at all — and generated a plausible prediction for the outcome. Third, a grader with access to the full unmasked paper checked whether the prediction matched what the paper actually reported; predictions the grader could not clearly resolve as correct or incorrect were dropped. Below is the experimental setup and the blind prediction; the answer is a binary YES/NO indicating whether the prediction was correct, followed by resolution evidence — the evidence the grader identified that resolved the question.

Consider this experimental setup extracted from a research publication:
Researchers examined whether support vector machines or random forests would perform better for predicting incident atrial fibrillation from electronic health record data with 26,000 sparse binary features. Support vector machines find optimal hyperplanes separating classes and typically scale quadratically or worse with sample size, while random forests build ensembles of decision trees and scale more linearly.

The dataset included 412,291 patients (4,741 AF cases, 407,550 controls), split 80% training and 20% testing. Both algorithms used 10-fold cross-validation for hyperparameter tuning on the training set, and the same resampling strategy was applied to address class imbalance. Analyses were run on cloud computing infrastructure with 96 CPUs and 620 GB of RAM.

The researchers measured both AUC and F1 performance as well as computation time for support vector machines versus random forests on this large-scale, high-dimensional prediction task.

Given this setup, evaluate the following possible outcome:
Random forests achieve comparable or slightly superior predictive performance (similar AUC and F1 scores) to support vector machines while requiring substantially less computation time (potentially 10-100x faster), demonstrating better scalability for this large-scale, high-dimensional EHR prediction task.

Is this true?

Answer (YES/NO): NO